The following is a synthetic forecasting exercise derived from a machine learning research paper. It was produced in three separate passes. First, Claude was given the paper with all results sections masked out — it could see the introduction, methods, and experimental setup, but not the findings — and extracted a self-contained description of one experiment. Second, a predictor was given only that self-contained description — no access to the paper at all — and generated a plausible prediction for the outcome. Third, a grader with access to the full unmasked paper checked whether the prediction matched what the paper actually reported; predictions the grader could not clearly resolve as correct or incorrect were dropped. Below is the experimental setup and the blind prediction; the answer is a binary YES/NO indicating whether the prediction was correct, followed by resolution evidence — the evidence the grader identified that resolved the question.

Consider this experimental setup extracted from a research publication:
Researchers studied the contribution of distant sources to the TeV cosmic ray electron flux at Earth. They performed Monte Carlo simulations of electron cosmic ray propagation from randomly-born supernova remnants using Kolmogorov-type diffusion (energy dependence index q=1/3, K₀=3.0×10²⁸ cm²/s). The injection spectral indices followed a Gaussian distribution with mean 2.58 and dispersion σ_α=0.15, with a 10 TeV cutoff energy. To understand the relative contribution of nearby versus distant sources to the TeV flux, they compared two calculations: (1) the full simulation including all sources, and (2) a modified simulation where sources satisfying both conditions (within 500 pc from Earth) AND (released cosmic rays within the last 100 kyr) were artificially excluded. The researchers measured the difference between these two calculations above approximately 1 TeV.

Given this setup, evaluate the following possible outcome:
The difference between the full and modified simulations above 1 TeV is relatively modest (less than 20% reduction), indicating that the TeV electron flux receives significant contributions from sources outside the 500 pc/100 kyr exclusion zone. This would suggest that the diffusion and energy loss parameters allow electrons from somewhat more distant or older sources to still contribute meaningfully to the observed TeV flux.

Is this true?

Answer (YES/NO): NO